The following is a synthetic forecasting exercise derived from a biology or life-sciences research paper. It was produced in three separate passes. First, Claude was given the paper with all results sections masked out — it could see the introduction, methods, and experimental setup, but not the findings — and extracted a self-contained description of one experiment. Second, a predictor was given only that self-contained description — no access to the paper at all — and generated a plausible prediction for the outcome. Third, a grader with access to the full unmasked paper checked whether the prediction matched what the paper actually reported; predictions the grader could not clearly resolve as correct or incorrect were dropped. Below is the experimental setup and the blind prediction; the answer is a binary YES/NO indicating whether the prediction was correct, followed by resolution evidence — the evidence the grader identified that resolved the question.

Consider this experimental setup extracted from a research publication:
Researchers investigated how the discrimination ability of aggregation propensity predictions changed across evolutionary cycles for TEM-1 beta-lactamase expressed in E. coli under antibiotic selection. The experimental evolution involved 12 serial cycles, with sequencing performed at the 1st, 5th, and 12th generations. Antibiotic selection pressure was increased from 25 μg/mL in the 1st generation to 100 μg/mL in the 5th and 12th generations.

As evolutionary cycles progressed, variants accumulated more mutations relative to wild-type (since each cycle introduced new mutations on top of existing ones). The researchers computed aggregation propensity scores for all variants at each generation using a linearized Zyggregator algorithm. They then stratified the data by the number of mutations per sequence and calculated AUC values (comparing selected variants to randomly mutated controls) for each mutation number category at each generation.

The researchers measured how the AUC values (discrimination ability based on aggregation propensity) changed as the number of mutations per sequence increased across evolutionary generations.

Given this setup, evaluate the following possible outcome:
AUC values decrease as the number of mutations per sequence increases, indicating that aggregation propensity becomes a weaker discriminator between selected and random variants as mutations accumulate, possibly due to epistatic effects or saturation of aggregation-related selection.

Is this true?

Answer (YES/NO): NO